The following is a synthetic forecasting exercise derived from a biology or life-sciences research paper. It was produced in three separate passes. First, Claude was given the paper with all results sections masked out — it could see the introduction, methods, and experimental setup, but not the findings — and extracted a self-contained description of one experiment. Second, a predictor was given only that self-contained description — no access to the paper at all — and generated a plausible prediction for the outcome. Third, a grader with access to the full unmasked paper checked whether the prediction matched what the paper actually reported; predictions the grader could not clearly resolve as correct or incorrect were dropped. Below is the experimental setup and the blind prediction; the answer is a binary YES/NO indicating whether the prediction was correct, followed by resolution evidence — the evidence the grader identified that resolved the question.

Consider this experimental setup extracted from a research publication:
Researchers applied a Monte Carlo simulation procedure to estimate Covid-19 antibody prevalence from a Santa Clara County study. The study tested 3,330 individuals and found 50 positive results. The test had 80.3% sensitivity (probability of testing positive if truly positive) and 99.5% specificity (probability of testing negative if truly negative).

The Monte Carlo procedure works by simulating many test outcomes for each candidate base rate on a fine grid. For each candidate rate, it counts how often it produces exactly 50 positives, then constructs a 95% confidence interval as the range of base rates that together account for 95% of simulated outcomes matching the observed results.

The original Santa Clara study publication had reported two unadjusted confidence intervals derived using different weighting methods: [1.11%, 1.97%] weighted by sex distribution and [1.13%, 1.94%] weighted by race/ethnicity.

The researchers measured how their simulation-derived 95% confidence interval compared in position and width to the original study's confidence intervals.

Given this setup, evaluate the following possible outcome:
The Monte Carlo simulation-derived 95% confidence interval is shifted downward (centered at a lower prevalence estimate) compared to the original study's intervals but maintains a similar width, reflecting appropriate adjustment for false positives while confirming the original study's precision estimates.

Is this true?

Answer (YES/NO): NO